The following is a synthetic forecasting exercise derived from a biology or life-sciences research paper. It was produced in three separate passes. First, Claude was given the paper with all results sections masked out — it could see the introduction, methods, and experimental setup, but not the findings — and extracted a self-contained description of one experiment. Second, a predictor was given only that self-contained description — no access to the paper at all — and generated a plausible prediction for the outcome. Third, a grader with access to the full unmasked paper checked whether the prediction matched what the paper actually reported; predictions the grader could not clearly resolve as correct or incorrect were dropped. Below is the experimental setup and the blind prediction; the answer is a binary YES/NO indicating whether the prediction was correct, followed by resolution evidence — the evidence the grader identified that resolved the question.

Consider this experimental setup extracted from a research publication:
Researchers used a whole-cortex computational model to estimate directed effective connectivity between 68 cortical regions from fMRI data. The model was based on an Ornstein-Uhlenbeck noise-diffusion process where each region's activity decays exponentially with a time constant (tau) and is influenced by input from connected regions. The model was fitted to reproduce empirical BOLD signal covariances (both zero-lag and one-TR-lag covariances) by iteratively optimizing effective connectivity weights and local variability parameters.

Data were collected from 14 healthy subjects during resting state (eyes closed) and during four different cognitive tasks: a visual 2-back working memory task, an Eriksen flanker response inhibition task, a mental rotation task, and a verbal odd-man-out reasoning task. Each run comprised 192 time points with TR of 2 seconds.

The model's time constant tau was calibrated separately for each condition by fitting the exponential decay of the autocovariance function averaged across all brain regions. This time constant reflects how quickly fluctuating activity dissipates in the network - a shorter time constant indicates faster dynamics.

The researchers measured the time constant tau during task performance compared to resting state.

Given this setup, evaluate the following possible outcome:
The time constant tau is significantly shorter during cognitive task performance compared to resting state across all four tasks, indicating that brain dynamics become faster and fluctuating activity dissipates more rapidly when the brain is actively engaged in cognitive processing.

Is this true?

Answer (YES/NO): YES